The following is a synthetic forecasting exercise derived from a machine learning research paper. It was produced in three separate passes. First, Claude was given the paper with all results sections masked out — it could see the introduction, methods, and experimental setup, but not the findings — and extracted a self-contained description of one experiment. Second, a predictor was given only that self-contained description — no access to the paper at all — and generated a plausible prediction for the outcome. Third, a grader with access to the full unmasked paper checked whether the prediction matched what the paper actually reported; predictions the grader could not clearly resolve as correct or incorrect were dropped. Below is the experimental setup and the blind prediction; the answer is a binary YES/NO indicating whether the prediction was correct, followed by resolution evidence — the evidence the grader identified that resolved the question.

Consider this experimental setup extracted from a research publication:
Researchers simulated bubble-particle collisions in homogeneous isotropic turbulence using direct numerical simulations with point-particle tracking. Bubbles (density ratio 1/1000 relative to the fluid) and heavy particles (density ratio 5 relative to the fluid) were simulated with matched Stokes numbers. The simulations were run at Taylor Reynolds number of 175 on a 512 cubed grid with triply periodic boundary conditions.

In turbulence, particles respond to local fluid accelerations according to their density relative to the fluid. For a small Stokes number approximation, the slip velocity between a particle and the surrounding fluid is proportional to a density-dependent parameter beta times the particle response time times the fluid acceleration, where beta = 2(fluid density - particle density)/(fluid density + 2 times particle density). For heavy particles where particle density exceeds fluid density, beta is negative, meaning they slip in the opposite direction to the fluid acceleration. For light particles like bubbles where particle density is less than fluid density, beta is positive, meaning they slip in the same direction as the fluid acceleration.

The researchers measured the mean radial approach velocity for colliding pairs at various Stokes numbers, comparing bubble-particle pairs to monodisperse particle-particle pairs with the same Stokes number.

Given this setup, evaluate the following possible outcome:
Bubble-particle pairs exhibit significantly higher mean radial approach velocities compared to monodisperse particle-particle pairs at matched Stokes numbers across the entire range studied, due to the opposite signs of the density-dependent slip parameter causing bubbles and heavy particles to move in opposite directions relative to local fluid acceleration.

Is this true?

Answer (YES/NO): YES